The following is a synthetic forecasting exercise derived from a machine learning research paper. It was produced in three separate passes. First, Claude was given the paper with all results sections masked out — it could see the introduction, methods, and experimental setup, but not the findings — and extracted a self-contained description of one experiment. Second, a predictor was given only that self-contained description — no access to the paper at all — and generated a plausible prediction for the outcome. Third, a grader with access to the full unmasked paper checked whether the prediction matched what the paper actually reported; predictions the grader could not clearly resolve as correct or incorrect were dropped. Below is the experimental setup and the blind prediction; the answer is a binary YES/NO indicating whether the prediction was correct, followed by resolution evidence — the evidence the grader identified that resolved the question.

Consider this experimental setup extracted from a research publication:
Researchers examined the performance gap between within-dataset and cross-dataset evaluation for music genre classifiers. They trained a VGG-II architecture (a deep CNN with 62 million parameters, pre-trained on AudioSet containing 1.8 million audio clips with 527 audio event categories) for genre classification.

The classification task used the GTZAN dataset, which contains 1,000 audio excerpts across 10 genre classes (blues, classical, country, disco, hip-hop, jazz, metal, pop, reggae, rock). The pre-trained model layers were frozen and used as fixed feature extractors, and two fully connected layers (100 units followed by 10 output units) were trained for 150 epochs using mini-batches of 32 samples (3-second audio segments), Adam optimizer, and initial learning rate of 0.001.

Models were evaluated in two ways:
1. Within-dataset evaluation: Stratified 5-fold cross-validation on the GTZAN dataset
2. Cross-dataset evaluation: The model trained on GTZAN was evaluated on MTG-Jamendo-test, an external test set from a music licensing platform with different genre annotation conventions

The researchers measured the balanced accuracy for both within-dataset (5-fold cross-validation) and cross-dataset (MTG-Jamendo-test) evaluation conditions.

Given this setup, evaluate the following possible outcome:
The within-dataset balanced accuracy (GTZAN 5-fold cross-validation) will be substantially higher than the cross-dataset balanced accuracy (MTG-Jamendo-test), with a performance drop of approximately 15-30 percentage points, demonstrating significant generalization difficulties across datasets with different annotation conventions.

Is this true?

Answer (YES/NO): NO